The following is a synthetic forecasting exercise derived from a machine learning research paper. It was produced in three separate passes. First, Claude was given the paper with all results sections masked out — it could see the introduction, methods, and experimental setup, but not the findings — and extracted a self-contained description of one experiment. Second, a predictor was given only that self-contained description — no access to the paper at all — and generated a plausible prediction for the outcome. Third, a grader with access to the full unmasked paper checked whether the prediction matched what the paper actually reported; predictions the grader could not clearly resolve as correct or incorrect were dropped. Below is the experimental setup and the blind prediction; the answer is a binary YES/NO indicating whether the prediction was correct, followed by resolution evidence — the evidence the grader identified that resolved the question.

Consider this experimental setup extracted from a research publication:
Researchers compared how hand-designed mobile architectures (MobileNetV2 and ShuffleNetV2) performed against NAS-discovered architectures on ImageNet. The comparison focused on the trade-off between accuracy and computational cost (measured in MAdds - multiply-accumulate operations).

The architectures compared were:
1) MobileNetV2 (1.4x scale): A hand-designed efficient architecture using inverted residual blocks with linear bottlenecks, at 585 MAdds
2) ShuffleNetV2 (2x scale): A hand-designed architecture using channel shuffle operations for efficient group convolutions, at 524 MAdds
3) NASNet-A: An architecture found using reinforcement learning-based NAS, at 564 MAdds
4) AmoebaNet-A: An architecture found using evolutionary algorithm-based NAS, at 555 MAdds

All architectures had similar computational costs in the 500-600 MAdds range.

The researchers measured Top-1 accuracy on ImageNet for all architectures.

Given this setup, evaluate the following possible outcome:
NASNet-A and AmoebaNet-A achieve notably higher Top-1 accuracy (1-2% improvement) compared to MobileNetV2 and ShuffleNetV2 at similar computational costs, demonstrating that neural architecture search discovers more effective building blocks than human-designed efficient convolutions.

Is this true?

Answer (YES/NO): NO